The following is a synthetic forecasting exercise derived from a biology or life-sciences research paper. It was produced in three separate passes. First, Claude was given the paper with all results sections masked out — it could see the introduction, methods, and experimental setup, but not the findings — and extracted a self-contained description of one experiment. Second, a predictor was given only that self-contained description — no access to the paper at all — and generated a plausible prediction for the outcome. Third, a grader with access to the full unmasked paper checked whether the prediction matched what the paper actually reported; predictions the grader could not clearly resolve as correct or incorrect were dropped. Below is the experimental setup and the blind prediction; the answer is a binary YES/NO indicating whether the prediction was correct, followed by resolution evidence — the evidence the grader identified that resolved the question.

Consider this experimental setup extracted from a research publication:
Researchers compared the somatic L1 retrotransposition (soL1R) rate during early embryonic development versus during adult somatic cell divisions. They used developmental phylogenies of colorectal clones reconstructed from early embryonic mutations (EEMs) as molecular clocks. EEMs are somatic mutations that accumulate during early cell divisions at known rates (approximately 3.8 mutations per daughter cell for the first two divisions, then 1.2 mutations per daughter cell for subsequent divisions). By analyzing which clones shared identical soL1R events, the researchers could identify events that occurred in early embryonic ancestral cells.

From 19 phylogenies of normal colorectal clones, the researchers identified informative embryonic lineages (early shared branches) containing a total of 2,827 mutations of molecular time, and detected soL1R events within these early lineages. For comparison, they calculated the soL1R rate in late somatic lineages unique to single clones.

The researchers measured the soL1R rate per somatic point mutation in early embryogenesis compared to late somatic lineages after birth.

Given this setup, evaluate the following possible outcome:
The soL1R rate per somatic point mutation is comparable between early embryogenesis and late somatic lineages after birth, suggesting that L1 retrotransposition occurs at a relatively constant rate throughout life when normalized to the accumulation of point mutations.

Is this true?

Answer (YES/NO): NO